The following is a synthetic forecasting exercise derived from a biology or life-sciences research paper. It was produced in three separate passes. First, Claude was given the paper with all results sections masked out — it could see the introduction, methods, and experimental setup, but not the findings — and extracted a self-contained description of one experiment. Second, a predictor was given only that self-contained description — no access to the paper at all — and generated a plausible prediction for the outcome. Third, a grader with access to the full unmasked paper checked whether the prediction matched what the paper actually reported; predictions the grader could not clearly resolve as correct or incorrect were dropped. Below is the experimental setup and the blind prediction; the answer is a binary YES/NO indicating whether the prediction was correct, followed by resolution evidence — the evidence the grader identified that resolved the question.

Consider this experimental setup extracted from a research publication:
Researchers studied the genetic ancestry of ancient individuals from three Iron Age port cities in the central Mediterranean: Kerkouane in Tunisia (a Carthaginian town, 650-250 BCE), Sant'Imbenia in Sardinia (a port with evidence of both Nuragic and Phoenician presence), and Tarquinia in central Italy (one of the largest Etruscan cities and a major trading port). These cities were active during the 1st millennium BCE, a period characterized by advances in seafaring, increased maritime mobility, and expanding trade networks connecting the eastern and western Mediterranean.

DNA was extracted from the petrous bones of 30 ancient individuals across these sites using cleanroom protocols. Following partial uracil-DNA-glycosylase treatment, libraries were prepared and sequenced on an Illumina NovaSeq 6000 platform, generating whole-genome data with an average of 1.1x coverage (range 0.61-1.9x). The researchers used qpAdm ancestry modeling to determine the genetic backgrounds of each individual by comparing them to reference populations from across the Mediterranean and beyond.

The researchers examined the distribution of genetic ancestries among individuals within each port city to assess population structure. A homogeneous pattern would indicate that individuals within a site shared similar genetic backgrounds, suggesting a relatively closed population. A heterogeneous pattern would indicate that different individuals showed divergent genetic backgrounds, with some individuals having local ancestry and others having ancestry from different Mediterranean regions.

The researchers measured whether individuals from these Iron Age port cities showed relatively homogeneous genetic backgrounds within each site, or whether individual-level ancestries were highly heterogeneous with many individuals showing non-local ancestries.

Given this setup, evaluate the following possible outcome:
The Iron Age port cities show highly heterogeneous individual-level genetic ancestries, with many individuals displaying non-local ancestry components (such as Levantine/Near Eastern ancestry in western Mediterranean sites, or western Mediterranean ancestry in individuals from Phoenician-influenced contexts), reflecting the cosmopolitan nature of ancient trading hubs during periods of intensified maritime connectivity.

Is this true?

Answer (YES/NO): YES